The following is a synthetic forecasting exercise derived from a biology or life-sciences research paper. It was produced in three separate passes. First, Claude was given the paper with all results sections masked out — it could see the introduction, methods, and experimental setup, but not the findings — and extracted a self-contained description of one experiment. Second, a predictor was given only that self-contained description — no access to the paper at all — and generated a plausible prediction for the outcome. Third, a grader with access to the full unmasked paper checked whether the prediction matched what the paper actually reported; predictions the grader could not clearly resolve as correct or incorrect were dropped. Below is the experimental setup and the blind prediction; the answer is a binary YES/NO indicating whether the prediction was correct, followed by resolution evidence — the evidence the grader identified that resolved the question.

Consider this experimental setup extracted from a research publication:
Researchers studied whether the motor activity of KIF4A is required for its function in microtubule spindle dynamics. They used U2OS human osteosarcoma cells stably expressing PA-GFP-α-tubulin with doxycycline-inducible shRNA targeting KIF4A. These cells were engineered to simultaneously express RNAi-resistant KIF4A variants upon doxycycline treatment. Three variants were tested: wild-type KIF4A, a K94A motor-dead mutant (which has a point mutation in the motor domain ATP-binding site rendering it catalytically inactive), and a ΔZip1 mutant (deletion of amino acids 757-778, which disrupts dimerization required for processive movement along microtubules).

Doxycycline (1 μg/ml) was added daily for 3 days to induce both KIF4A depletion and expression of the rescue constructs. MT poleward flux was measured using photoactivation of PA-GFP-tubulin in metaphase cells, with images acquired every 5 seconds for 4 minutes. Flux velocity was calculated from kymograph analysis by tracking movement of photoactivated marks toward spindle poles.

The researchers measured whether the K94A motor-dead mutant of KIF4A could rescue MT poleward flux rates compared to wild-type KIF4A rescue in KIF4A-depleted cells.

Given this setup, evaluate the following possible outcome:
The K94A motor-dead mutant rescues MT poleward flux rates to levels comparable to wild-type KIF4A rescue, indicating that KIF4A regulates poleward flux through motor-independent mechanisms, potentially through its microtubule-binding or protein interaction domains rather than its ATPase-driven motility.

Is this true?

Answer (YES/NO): NO